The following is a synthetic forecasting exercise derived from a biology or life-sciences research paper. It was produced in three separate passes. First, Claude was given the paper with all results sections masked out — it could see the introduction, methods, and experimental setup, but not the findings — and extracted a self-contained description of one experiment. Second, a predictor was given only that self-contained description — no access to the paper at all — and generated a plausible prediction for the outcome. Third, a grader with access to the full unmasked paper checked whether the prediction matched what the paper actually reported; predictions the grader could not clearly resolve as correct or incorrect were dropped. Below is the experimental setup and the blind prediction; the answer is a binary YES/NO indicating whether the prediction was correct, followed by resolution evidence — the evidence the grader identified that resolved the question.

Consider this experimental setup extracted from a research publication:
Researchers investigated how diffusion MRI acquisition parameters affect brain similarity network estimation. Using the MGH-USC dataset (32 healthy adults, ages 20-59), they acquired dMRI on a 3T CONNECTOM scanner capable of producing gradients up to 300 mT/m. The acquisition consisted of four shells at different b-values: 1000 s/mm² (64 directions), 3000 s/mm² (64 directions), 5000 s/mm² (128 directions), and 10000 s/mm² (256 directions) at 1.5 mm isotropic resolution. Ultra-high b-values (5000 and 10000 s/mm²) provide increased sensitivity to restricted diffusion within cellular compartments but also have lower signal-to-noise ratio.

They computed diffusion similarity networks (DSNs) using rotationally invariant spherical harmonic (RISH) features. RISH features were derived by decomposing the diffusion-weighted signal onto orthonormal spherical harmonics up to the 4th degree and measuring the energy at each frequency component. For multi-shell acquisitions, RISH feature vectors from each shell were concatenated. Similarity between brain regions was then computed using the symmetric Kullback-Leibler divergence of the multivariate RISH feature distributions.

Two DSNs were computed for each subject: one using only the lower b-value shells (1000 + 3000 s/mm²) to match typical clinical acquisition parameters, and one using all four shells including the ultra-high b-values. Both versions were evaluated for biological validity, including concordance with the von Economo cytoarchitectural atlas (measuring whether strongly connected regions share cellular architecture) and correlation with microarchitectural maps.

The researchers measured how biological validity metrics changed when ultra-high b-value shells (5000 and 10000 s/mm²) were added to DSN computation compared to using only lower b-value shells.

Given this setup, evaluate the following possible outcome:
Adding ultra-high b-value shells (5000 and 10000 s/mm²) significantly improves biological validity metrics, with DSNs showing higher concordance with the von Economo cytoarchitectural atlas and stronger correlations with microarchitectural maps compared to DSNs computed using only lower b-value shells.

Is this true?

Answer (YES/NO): NO